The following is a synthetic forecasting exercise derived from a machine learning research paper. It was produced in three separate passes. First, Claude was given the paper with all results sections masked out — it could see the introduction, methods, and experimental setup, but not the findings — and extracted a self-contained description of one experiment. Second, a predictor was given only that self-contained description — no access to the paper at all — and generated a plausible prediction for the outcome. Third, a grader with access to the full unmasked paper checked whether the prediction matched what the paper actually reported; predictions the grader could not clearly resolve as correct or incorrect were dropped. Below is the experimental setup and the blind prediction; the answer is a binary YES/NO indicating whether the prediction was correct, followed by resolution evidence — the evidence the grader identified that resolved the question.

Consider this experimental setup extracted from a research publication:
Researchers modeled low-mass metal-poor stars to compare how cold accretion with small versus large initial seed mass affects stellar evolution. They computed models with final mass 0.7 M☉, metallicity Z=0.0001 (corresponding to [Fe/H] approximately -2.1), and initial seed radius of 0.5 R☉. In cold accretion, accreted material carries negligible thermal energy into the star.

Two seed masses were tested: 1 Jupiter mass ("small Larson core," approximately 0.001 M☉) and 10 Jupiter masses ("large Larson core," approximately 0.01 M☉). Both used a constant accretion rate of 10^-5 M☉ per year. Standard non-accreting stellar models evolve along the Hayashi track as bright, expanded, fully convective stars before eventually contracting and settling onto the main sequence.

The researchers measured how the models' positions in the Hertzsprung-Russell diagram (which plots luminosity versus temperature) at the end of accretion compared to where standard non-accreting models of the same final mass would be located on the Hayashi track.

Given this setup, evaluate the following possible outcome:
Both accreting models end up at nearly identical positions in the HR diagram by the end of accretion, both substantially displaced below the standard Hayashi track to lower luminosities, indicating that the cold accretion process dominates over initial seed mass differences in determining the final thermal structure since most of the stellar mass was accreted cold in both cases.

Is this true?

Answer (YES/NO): NO